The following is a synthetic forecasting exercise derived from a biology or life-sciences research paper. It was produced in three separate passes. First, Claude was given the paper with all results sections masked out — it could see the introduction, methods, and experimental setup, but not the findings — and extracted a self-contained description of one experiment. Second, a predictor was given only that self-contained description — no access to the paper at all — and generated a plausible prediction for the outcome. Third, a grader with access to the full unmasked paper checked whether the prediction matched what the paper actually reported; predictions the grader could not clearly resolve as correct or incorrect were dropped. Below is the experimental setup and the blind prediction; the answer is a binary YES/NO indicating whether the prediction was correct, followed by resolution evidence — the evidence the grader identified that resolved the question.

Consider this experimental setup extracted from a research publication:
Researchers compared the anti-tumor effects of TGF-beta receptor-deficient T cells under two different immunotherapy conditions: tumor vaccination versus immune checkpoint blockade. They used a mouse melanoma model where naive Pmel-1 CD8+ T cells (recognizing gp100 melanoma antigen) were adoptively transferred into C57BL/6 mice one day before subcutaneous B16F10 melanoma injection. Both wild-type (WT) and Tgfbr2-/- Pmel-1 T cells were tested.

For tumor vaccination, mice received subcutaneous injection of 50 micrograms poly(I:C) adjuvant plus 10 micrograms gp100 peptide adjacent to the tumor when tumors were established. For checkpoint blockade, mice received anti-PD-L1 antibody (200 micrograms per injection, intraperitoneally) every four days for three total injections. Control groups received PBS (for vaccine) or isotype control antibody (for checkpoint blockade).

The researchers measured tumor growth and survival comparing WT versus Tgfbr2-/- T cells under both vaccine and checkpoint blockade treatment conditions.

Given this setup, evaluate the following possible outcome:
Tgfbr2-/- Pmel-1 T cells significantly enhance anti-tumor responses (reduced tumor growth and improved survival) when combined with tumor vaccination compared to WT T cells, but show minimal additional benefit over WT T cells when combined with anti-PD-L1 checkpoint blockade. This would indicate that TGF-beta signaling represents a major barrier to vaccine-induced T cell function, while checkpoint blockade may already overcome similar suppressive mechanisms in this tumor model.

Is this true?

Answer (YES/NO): YES